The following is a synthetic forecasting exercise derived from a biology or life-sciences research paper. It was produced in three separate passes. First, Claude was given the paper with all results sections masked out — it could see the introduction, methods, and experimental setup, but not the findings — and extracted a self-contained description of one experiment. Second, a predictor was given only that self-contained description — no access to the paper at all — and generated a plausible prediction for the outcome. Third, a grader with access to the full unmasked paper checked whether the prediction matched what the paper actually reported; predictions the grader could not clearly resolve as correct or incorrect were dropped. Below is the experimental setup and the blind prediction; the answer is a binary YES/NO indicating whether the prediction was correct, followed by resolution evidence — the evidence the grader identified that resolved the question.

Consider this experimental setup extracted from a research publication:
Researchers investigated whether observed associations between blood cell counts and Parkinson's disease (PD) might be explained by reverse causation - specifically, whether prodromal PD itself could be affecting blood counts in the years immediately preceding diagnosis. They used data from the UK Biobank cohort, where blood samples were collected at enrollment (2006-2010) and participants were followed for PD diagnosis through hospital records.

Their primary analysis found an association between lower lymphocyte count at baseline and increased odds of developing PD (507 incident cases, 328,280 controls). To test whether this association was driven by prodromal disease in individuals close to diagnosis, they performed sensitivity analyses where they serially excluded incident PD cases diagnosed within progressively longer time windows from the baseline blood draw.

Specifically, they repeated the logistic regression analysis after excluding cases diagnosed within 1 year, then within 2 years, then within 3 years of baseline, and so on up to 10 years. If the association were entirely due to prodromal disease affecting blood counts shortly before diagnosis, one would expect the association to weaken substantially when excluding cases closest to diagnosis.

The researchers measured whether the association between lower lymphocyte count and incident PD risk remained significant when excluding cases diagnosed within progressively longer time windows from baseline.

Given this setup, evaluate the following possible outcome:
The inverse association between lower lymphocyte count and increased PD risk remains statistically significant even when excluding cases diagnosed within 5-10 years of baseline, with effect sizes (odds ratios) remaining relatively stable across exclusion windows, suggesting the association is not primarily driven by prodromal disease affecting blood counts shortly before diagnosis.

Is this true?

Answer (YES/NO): YES